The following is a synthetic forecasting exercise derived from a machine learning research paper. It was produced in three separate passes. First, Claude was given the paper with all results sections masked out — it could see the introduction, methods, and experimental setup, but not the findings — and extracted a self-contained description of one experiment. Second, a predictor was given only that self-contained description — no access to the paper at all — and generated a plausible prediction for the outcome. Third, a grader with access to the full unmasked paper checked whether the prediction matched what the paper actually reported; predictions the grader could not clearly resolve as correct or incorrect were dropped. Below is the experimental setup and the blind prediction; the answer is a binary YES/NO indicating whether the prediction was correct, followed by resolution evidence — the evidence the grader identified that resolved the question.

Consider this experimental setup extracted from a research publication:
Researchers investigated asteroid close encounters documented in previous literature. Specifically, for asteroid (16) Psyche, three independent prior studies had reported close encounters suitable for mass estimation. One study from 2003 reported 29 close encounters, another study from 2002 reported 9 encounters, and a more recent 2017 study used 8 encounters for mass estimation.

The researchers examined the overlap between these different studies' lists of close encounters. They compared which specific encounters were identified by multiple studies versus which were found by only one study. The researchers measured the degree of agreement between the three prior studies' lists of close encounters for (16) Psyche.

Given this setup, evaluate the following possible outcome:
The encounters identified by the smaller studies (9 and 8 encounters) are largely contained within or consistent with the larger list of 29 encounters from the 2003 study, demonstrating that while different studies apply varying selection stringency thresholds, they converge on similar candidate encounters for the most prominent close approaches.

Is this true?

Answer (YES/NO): NO